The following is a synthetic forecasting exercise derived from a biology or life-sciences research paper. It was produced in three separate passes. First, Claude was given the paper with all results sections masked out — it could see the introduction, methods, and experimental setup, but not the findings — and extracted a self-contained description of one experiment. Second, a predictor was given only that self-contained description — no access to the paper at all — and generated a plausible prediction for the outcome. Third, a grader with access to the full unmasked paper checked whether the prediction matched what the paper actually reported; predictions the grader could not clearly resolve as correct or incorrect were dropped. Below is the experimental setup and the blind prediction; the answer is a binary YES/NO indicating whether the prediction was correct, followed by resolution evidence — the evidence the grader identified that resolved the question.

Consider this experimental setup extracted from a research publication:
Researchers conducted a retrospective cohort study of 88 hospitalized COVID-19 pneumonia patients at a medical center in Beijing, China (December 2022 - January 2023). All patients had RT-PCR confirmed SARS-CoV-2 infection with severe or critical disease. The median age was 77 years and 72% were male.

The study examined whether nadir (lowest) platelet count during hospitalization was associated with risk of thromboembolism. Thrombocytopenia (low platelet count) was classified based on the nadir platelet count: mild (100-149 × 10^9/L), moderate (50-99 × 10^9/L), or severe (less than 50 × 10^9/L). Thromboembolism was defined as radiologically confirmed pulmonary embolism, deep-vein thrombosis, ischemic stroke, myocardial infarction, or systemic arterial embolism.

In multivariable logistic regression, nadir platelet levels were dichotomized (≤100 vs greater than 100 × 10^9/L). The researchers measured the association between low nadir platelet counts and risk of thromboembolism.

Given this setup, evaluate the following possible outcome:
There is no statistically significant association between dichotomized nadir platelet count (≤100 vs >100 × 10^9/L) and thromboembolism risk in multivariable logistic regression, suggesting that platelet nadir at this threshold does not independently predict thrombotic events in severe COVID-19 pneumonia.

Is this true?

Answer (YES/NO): YES